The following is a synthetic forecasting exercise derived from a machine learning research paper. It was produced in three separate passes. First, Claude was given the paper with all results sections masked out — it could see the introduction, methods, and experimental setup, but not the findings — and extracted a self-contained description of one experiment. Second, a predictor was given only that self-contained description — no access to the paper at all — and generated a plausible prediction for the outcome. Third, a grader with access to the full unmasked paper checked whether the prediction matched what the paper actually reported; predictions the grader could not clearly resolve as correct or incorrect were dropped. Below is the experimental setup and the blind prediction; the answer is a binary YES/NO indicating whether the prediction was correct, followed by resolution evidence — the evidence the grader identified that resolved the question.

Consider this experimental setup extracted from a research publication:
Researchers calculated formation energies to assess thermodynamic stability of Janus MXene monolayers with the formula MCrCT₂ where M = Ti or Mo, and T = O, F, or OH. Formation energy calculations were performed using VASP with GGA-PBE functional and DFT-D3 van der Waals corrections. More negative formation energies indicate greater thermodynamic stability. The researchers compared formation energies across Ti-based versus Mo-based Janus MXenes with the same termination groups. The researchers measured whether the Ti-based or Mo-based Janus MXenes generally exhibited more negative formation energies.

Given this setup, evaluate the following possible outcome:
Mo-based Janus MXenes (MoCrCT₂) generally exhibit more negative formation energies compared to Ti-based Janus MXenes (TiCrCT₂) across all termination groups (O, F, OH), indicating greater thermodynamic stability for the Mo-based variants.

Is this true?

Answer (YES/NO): NO